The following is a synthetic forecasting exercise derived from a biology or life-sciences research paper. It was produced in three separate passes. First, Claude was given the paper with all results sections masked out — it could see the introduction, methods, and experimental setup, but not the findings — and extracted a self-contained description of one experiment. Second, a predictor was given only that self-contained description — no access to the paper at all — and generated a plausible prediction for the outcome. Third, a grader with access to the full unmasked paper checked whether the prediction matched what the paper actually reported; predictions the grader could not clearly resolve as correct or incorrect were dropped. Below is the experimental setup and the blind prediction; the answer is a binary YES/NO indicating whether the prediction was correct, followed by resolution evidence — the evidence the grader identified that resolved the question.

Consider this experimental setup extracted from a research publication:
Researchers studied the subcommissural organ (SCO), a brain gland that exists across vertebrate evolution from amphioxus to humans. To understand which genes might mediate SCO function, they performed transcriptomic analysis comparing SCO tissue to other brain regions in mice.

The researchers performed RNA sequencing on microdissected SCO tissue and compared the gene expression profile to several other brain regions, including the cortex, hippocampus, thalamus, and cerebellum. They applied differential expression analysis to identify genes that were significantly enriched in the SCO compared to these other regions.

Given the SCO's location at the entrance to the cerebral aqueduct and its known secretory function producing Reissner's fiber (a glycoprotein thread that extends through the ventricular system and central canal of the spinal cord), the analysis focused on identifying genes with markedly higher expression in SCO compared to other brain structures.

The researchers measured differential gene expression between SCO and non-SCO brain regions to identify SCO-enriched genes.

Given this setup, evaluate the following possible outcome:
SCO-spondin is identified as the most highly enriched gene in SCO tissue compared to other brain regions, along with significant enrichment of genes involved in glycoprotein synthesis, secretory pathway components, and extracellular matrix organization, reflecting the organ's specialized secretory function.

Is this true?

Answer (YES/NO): NO